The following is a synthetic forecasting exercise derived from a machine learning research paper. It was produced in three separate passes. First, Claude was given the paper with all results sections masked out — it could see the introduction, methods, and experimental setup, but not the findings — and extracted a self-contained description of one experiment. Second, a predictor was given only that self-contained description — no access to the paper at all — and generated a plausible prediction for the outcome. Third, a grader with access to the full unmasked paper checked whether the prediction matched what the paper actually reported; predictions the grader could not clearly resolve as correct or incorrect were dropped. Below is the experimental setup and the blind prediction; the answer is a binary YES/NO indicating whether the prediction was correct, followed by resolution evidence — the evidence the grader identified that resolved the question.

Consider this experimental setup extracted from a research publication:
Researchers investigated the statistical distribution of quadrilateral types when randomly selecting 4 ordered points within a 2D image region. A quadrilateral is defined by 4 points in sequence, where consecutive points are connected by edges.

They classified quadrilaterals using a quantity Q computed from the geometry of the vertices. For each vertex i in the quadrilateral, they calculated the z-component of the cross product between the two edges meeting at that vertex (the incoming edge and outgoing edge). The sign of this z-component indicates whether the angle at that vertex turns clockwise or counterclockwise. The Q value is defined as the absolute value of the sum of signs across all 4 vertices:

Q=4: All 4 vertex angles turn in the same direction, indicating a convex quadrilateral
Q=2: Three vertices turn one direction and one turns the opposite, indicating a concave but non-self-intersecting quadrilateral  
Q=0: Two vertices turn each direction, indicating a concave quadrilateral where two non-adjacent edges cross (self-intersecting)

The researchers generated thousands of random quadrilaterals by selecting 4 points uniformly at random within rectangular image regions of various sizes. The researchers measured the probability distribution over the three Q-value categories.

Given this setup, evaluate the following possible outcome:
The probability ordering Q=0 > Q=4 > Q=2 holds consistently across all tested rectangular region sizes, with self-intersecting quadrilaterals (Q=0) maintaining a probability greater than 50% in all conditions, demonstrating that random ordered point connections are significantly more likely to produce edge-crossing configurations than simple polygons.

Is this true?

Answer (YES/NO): NO